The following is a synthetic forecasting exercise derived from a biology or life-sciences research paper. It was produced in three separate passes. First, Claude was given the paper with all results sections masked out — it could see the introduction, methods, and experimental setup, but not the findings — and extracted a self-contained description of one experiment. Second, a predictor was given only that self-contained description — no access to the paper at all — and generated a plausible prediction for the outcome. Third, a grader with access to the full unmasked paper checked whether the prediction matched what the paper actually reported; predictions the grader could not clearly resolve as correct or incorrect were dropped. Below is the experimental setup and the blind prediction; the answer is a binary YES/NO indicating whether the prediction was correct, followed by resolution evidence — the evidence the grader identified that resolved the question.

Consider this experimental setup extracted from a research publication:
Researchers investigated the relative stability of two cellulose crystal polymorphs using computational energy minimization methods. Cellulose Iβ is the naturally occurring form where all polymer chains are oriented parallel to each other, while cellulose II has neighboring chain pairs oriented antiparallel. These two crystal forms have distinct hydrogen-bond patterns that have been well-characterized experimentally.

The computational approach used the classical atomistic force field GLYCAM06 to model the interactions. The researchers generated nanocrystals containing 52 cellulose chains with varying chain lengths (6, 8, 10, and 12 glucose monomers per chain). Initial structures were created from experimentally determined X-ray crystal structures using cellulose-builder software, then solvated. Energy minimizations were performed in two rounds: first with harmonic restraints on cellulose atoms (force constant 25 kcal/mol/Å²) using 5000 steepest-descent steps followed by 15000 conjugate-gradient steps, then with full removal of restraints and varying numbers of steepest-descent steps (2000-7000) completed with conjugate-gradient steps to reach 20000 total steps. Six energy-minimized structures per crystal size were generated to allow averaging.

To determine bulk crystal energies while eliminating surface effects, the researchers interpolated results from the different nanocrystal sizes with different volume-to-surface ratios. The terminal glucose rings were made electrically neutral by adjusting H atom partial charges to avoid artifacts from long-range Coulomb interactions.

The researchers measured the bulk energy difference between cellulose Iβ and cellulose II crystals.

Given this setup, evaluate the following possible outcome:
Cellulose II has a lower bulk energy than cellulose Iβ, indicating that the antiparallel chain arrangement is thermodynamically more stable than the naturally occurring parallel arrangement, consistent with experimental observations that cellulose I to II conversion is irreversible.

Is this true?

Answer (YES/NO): YES